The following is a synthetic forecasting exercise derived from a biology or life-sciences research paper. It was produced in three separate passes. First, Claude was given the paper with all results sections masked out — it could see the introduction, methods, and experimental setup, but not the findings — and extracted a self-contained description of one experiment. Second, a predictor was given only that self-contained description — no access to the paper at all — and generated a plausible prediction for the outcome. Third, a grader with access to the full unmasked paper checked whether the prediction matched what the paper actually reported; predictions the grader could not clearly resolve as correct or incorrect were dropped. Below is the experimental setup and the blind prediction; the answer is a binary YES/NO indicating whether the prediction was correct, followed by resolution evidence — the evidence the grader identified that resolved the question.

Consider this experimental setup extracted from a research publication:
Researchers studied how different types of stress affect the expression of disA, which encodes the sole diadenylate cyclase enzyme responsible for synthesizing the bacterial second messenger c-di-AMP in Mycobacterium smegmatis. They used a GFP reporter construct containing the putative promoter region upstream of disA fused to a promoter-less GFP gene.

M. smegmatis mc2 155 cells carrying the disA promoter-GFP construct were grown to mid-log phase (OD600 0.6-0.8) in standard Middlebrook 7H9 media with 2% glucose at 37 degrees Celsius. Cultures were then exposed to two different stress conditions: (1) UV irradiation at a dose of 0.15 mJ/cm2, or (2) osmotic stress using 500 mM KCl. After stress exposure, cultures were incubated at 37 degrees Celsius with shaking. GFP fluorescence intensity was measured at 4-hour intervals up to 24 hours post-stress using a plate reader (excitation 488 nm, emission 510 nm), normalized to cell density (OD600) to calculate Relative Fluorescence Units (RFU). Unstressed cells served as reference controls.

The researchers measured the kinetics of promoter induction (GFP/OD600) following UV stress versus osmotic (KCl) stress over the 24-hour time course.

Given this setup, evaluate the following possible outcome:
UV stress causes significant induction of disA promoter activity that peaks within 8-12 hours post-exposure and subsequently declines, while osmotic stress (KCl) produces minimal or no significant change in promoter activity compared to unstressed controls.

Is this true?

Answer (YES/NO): NO